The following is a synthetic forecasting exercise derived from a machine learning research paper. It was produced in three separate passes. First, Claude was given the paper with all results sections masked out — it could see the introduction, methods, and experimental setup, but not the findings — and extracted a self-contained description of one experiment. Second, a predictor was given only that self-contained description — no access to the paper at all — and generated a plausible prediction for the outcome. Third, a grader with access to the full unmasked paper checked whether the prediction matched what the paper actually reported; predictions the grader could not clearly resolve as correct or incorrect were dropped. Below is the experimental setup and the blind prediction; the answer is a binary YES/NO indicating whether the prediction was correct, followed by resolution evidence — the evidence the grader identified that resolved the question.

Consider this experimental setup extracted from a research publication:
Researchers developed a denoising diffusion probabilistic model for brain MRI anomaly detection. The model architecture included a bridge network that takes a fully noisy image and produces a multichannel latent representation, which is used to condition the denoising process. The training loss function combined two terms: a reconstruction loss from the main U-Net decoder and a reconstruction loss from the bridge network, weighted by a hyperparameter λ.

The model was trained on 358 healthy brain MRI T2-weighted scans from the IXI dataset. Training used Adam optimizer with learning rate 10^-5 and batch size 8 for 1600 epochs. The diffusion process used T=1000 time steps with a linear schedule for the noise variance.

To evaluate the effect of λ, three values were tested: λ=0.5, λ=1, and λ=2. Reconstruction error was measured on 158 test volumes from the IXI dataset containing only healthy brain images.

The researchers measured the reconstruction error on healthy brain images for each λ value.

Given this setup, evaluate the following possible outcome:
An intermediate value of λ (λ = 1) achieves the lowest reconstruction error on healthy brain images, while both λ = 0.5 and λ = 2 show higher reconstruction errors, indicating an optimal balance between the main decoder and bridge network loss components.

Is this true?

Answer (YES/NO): NO